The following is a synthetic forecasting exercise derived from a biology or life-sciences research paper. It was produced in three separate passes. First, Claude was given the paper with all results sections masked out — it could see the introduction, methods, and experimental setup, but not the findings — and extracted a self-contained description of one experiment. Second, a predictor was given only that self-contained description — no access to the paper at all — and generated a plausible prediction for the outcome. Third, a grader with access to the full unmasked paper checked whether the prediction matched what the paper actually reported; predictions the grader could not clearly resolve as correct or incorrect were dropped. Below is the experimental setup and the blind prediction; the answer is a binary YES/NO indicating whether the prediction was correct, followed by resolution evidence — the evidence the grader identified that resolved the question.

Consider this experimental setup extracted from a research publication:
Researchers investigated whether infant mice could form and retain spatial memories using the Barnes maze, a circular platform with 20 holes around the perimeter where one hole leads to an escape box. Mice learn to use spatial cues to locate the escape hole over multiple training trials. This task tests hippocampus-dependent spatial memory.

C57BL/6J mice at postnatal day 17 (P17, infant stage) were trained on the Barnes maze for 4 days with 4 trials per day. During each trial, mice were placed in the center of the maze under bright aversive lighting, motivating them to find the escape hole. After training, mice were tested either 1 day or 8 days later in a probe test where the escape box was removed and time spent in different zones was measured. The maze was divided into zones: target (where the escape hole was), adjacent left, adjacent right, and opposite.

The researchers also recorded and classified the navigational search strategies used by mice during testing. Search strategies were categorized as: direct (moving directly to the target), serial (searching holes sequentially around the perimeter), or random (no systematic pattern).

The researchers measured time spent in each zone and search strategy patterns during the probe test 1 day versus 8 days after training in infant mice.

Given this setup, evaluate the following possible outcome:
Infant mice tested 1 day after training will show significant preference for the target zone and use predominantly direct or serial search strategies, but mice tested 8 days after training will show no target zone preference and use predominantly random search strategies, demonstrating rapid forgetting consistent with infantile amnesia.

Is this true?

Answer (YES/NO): NO